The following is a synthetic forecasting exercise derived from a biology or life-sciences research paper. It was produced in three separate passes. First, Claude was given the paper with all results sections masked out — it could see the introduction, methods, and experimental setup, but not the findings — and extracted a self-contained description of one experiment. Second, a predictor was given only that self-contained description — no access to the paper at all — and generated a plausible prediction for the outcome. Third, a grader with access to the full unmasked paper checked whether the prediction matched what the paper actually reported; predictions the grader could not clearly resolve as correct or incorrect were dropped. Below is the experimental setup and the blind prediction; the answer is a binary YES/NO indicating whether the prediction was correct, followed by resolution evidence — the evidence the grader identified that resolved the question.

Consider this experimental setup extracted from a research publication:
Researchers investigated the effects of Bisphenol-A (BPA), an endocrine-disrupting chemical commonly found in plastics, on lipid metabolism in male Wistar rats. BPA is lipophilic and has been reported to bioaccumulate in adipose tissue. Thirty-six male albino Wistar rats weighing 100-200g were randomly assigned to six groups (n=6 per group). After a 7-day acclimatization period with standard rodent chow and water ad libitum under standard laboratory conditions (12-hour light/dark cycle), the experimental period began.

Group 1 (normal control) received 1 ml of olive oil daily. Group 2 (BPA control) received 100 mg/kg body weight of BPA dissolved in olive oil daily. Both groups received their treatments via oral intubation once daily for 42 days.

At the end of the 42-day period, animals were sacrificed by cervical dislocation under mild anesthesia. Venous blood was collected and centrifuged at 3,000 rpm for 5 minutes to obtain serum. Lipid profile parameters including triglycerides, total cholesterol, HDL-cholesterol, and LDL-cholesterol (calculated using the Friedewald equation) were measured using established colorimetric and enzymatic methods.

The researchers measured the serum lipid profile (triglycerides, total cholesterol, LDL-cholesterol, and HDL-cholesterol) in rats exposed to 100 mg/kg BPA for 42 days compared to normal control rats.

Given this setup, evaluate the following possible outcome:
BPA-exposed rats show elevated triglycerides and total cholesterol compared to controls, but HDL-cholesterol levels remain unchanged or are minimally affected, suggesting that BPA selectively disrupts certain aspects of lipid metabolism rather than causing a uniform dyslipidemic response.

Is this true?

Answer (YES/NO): NO